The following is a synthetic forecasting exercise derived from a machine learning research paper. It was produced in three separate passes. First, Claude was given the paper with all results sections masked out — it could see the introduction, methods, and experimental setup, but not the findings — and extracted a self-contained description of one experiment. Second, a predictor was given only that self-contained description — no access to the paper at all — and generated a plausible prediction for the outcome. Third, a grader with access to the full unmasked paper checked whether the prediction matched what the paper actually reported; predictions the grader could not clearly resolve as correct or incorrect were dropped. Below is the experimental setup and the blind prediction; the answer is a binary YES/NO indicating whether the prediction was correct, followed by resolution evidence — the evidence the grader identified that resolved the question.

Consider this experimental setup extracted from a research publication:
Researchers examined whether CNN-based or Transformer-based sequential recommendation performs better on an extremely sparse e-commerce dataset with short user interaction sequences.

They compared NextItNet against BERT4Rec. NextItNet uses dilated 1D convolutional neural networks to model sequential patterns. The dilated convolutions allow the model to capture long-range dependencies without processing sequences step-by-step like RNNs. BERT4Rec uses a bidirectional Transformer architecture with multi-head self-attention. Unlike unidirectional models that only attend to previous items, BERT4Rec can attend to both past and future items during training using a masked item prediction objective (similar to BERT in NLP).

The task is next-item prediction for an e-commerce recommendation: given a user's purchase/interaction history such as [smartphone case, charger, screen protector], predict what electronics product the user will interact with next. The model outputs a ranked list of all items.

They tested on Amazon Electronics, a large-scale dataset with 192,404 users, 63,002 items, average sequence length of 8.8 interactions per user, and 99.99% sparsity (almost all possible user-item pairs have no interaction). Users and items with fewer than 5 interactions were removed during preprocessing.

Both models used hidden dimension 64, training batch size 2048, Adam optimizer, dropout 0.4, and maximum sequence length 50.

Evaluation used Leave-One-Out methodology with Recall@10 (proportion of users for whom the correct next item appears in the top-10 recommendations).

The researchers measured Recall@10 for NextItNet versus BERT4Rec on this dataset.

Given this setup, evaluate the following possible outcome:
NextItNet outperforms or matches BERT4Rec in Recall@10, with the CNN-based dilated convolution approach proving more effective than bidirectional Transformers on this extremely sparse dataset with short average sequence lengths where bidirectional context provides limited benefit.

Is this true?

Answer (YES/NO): YES